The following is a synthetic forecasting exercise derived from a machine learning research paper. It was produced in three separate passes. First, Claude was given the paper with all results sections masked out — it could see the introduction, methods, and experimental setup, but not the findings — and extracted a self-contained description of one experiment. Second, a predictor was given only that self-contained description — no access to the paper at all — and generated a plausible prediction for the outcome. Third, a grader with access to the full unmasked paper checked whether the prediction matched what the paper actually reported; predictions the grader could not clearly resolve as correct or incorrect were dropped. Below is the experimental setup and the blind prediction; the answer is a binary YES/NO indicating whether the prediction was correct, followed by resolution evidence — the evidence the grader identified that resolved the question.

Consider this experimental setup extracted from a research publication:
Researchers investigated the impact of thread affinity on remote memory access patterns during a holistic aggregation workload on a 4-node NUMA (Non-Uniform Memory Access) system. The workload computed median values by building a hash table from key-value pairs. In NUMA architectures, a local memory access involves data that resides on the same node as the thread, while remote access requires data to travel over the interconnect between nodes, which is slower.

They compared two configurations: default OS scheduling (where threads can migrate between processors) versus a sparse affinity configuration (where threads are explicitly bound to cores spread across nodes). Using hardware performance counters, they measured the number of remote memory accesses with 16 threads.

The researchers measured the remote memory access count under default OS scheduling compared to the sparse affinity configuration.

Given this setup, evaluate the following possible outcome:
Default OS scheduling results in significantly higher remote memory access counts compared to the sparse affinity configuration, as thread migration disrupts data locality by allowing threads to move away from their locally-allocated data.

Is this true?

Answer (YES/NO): YES